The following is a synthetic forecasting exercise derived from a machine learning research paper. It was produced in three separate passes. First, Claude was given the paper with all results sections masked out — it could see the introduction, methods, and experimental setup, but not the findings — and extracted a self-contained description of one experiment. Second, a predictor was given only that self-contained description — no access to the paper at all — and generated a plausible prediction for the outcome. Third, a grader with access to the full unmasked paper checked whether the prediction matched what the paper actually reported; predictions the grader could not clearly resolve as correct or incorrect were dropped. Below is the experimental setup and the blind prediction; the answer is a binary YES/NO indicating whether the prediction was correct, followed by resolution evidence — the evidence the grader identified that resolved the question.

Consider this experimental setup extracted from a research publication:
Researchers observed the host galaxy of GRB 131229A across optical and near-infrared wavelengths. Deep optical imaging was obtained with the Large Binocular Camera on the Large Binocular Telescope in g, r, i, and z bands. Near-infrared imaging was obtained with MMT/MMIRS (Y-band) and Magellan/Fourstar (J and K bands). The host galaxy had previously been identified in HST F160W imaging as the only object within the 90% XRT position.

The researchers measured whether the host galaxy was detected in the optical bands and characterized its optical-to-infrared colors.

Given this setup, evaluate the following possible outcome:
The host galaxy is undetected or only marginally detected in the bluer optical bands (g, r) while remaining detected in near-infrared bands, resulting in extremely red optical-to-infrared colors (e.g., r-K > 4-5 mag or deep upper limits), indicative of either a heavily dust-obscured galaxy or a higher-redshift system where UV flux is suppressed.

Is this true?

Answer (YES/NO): YES